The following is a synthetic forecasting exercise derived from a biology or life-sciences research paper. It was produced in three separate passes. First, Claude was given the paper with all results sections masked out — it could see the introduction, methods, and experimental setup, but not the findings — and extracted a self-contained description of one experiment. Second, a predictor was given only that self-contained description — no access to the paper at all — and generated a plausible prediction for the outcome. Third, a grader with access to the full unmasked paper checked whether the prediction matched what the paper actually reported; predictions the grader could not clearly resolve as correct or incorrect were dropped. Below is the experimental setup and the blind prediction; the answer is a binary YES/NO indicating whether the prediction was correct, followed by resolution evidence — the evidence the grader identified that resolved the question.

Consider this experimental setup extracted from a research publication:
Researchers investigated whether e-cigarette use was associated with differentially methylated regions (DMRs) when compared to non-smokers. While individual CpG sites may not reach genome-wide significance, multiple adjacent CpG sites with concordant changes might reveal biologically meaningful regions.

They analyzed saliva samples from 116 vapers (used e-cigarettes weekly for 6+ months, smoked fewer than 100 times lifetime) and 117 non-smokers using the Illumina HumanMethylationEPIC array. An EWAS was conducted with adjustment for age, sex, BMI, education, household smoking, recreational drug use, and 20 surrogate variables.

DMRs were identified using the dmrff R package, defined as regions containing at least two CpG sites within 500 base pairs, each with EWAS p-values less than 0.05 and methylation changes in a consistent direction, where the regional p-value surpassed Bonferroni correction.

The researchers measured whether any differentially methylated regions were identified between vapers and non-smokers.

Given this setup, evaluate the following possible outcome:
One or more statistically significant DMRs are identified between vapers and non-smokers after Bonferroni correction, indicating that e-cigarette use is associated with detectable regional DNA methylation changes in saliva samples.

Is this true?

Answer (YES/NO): YES